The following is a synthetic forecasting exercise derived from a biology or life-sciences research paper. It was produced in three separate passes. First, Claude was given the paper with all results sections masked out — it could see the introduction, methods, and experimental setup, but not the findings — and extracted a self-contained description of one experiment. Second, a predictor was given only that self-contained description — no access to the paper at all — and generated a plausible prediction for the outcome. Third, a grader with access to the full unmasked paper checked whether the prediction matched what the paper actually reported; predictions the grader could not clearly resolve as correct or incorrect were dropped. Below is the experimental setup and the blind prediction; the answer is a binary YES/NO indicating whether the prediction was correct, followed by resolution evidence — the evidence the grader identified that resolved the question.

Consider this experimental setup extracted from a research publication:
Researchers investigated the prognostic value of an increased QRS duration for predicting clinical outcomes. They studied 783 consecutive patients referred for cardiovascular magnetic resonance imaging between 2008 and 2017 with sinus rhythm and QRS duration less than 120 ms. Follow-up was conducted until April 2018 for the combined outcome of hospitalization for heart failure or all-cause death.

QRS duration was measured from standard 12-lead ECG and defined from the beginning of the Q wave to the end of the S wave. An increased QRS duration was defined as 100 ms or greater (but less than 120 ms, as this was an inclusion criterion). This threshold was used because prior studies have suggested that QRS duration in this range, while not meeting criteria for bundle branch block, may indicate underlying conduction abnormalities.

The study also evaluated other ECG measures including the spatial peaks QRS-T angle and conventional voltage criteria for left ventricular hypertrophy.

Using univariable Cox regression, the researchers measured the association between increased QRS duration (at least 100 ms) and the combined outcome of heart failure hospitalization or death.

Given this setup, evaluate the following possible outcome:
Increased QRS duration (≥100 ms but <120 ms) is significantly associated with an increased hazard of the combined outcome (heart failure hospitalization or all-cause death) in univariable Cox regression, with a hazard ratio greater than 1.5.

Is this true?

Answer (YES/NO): YES